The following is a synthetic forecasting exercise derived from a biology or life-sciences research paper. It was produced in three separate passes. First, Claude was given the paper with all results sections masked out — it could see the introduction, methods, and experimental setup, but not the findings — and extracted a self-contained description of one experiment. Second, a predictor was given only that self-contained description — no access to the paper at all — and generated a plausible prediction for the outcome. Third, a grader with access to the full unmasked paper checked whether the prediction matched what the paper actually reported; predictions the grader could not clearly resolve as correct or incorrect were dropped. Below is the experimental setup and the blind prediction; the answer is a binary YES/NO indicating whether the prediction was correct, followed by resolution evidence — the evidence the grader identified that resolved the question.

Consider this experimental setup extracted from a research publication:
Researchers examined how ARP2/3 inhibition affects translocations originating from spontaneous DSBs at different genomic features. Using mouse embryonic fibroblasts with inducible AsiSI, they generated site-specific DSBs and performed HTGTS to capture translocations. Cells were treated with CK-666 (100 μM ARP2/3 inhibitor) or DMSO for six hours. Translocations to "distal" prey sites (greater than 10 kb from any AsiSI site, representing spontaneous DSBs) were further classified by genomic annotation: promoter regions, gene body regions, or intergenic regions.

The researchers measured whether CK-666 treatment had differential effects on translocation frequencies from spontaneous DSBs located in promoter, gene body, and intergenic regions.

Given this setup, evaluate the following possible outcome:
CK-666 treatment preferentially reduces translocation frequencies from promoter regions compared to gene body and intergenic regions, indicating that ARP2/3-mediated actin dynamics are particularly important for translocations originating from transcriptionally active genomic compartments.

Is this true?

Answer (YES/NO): YES